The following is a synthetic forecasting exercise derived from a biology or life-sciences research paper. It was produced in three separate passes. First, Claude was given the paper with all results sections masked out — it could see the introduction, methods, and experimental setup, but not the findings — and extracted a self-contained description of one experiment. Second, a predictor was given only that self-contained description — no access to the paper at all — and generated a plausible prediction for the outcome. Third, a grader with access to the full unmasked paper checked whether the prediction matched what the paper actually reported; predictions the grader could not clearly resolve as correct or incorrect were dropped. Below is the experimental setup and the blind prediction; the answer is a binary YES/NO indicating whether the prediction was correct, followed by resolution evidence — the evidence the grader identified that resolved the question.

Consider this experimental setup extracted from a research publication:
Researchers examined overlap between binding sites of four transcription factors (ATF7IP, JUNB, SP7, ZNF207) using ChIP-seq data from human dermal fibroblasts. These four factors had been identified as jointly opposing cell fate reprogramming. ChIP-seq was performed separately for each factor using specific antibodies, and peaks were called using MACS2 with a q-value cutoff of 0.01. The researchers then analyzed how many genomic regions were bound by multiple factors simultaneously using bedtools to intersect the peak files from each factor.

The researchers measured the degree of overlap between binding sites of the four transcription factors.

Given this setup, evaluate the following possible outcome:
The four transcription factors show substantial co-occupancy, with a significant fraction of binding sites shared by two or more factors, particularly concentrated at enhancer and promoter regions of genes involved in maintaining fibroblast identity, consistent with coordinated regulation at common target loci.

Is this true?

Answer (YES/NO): NO